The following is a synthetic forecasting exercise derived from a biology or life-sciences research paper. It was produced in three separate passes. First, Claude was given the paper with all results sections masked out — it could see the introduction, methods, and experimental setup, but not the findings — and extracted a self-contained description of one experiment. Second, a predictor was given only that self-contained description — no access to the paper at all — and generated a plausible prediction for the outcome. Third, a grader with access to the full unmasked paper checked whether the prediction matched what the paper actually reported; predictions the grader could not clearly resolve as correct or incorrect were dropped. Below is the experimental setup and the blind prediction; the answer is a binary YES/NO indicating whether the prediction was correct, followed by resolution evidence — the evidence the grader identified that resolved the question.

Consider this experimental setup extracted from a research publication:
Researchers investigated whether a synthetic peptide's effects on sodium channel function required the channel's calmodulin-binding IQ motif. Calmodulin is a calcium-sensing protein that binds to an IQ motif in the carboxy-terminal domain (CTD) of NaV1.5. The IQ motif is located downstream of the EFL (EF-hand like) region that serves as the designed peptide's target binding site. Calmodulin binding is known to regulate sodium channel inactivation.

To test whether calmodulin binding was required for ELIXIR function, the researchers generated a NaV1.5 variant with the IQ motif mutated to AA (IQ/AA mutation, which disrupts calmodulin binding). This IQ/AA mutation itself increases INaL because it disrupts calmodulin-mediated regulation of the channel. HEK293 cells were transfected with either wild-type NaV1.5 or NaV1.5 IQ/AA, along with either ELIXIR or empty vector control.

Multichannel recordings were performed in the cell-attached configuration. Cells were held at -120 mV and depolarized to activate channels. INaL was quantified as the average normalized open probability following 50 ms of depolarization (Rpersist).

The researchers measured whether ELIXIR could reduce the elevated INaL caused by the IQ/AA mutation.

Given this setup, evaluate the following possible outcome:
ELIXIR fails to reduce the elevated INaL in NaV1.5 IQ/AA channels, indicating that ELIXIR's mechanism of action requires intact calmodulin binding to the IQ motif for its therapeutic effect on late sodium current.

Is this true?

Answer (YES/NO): NO